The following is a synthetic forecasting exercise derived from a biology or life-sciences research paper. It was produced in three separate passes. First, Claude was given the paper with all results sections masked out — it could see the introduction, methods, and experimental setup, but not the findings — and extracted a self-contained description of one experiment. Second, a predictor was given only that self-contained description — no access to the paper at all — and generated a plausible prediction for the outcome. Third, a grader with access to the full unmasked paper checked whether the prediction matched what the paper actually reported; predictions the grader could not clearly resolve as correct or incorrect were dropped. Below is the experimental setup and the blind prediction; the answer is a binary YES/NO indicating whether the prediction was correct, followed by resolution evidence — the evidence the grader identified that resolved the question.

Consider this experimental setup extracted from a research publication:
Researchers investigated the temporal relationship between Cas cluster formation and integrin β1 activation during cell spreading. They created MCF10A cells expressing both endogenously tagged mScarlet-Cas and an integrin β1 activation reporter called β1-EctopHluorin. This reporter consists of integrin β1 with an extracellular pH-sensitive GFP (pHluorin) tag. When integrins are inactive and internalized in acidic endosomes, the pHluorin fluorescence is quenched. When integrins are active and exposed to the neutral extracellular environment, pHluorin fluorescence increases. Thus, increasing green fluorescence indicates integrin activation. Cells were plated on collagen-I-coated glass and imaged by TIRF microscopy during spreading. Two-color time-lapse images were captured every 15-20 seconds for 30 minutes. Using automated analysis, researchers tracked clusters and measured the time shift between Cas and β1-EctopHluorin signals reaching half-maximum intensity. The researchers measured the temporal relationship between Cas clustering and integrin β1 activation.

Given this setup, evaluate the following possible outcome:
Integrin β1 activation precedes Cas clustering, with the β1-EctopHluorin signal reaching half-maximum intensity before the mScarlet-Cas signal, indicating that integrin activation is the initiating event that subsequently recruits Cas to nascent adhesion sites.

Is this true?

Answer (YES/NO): NO